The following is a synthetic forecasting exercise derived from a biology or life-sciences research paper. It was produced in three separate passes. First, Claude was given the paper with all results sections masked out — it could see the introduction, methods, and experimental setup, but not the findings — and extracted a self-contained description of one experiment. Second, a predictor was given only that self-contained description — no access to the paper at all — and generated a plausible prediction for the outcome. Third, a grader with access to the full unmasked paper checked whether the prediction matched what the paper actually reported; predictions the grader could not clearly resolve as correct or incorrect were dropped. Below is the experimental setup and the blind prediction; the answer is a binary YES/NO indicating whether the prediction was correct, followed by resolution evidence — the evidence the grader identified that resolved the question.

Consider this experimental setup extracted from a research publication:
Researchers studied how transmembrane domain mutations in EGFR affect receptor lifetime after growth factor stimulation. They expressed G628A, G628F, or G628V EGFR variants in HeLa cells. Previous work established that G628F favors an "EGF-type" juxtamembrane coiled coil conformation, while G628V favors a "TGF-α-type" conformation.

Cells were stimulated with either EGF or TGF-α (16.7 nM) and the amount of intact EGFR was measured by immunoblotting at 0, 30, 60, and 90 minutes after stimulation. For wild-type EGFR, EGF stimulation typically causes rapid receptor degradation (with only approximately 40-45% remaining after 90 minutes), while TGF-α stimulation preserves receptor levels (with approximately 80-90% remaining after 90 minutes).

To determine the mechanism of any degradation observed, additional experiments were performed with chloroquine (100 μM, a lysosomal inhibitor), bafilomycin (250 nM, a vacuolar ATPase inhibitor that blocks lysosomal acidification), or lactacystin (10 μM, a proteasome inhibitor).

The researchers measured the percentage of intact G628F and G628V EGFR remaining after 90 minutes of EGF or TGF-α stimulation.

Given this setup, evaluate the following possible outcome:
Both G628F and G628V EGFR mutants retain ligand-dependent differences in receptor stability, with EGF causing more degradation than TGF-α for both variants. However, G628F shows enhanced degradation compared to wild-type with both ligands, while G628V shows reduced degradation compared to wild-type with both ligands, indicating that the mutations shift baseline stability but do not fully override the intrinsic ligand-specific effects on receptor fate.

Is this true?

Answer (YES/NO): NO